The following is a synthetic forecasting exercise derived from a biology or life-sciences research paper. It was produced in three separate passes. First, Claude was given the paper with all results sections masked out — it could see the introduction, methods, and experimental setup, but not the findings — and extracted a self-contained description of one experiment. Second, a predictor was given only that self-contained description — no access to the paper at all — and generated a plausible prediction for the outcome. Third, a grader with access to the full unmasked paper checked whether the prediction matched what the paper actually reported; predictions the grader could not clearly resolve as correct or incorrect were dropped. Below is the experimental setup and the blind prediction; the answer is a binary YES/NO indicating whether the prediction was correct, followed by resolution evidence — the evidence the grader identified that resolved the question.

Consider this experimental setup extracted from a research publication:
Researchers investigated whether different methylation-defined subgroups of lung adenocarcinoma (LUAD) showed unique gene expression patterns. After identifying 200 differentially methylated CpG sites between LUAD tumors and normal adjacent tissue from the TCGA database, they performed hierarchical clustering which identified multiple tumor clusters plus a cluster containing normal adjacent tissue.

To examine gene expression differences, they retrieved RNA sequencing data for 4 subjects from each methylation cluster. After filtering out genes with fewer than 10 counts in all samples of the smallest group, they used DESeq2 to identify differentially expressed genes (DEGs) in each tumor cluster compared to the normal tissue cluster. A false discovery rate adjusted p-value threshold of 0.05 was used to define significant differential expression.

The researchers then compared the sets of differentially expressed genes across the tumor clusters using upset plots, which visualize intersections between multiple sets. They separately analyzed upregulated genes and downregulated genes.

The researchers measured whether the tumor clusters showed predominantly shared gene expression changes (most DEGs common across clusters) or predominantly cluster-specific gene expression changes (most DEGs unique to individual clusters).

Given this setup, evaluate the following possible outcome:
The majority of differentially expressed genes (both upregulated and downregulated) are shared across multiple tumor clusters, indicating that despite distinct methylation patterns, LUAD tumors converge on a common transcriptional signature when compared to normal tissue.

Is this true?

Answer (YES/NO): NO